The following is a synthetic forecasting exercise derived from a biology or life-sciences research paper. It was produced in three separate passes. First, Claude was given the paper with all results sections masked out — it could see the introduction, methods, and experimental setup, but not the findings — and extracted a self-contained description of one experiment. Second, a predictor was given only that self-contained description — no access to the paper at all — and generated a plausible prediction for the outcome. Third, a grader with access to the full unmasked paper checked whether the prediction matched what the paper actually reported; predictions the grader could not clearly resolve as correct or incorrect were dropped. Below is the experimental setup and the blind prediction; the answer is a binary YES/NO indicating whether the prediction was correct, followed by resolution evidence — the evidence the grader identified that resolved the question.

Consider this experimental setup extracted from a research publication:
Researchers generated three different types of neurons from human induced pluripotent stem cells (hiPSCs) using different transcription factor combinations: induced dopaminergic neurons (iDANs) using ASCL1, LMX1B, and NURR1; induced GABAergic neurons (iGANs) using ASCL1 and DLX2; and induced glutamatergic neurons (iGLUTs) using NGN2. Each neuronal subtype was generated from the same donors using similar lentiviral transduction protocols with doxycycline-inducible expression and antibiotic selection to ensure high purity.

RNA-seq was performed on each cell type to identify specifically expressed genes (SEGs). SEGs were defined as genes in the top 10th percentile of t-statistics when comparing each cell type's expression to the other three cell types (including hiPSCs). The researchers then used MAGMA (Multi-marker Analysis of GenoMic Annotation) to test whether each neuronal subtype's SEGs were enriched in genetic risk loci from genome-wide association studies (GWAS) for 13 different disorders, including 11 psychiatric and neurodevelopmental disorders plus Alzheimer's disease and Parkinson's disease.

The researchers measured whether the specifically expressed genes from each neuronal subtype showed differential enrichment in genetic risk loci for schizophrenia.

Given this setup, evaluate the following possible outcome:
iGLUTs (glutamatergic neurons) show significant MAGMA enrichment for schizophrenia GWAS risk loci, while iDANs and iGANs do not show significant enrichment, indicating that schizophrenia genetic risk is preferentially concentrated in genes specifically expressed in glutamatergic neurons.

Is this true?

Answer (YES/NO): NO